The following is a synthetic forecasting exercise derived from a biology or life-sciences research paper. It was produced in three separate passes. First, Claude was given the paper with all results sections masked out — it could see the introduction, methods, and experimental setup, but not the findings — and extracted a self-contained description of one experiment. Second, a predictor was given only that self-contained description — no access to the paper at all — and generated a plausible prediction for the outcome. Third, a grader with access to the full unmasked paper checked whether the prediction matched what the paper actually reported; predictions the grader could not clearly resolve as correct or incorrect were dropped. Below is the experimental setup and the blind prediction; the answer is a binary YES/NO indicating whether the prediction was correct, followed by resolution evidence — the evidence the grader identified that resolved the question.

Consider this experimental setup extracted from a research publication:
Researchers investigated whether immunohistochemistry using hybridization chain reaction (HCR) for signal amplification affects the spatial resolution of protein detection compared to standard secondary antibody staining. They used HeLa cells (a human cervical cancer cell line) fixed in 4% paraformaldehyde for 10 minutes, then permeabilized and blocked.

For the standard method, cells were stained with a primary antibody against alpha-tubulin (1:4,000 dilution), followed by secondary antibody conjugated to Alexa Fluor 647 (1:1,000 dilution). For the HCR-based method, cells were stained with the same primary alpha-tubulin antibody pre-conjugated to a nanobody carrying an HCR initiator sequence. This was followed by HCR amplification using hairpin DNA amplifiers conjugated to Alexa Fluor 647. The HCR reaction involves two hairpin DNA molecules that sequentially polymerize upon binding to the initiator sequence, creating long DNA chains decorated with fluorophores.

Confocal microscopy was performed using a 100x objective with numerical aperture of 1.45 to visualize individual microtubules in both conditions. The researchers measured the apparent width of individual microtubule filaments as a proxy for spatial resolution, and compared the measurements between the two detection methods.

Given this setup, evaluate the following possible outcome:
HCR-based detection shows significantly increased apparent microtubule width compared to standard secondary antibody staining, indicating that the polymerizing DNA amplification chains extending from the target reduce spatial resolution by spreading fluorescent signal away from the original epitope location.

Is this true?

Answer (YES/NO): NO